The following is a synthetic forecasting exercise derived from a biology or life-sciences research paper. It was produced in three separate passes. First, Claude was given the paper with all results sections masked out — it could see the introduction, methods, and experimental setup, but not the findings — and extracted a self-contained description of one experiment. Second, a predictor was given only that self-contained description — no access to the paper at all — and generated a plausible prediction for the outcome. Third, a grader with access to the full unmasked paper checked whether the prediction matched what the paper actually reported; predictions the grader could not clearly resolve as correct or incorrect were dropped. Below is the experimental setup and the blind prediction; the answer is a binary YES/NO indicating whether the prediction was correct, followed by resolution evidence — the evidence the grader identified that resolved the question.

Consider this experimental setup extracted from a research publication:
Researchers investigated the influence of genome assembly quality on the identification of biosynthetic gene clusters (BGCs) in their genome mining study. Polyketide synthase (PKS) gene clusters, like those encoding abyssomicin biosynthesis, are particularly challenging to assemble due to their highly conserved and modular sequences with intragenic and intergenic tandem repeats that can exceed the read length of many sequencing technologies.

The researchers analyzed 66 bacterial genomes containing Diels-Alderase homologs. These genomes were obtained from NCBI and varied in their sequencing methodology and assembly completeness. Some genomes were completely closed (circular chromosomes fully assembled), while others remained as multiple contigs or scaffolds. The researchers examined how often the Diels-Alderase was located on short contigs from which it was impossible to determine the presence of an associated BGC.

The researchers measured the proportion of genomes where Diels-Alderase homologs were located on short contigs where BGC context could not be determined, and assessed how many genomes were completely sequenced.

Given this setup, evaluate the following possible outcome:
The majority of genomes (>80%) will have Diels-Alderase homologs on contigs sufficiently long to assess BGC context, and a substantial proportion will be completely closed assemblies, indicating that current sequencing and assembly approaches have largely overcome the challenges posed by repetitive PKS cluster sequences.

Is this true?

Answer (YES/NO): NO